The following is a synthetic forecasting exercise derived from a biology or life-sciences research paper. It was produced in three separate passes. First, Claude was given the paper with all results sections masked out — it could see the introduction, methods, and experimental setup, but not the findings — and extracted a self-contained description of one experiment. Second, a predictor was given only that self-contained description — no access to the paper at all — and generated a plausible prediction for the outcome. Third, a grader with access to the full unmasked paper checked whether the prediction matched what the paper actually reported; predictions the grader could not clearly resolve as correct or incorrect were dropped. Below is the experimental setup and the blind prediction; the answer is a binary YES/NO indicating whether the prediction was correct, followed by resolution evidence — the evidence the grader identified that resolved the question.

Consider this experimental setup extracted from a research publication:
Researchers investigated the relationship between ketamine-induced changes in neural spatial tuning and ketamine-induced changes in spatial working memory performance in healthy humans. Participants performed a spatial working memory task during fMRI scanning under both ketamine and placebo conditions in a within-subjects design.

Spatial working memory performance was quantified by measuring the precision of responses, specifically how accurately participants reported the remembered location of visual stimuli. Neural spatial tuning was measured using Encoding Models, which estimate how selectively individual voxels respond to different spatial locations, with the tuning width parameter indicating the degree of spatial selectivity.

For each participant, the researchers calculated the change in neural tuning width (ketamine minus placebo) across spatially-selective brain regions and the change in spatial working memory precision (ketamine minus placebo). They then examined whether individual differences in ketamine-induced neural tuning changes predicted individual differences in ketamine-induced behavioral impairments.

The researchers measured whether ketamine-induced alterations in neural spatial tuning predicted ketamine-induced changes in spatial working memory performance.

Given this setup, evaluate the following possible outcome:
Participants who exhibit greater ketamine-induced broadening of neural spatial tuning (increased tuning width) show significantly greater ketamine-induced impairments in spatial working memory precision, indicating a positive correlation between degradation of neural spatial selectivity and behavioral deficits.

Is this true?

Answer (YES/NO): YES